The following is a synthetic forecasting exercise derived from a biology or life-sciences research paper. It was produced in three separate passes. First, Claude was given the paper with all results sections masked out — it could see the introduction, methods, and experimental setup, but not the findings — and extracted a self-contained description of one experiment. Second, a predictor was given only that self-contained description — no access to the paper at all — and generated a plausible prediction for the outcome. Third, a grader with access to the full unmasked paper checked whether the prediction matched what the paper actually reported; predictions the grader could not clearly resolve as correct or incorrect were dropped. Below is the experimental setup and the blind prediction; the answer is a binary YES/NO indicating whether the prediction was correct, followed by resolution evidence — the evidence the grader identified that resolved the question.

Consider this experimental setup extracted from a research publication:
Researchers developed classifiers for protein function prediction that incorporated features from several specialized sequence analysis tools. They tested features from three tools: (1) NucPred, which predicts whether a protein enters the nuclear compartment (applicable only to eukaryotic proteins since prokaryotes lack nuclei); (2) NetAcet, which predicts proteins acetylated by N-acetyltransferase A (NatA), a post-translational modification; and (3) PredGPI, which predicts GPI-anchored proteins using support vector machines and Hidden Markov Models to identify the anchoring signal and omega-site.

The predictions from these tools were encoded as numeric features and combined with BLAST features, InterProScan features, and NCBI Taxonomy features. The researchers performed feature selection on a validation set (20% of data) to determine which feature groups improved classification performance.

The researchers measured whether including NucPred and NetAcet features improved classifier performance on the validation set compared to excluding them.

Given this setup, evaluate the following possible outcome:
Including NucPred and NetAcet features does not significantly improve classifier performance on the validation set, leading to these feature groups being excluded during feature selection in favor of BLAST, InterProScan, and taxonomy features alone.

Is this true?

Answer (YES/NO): YES